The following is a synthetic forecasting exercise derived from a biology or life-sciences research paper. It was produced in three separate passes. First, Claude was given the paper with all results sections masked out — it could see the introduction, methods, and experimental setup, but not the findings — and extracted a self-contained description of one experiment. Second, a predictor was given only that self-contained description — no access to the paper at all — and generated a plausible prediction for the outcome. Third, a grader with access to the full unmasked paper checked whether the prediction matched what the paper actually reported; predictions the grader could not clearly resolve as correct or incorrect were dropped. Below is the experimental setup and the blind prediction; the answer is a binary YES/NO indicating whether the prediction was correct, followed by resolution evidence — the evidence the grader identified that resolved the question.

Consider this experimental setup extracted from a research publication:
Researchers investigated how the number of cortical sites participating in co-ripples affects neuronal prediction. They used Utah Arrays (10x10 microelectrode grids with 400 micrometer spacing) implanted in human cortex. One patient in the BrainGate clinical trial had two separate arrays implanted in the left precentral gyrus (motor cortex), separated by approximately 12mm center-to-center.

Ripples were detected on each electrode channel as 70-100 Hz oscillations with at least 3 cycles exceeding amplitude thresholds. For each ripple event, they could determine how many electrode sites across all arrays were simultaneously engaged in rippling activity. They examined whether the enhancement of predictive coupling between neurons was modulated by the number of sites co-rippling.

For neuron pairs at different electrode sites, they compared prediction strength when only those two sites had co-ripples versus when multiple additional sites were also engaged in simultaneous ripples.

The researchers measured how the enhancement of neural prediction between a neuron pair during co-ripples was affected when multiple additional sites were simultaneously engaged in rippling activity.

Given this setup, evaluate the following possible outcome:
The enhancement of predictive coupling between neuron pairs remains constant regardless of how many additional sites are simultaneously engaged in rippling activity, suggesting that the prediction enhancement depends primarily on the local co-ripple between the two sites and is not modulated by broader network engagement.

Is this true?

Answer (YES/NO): NO